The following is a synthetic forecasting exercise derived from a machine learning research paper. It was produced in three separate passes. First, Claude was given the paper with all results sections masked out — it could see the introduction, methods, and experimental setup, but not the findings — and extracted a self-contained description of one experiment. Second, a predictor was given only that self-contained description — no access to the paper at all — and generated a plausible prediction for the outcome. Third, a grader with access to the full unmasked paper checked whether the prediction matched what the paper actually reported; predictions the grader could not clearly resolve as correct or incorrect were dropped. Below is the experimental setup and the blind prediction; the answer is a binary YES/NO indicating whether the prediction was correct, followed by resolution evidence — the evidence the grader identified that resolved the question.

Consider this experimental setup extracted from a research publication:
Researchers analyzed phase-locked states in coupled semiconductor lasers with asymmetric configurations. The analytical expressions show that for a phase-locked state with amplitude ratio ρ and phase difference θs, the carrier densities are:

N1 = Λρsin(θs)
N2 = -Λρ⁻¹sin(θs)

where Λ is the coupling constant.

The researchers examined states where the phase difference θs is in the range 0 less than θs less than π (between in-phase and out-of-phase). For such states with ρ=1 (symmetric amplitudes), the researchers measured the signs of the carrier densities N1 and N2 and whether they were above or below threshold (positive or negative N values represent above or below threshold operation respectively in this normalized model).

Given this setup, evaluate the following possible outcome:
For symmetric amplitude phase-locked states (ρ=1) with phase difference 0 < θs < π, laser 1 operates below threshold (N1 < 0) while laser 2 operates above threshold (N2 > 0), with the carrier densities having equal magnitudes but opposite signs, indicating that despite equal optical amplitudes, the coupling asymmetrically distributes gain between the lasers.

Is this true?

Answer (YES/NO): NO